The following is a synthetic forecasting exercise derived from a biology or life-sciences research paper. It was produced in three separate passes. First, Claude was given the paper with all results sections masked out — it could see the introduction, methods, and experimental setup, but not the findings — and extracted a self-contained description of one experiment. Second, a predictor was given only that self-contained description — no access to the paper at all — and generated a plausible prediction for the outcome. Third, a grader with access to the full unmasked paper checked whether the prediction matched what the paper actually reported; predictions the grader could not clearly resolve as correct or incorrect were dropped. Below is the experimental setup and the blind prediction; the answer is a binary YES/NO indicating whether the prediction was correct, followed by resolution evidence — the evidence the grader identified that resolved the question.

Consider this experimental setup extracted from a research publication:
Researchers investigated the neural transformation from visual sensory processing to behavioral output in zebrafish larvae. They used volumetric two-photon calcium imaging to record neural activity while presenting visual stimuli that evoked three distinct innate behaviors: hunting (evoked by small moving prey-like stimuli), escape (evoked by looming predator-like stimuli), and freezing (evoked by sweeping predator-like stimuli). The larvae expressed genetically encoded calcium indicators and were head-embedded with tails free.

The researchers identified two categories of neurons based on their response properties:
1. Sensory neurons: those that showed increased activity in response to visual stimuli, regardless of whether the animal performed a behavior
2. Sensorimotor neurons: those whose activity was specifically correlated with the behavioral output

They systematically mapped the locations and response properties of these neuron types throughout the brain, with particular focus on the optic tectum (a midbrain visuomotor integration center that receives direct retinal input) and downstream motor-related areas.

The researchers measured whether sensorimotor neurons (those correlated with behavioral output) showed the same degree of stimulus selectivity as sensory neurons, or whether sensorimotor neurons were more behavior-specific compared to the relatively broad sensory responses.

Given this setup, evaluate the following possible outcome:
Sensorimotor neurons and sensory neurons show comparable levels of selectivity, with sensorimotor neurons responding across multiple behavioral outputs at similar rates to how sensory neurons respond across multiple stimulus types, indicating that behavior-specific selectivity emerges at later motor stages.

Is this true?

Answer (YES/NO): NO